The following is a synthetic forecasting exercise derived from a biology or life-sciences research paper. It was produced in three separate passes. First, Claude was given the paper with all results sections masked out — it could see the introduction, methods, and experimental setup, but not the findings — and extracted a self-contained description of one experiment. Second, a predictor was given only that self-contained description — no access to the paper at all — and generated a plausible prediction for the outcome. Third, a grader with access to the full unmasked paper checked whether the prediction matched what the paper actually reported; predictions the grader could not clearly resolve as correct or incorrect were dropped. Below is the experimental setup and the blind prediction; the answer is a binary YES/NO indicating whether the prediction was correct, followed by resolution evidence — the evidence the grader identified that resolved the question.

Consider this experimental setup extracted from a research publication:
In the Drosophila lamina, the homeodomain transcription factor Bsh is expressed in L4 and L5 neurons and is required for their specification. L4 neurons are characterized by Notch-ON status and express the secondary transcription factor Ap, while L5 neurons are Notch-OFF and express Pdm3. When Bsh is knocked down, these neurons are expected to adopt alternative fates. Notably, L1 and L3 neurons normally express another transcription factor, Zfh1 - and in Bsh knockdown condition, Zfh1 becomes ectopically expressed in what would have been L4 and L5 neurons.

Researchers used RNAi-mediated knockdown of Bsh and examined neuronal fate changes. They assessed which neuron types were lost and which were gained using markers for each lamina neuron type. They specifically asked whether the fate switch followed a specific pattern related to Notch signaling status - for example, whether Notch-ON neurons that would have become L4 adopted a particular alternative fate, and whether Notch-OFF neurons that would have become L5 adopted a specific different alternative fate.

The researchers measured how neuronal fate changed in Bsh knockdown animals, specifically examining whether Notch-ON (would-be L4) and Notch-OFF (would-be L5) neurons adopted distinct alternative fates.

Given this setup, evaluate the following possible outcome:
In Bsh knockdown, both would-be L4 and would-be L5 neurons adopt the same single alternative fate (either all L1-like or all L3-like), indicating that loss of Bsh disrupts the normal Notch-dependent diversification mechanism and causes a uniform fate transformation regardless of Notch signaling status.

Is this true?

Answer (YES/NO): NO